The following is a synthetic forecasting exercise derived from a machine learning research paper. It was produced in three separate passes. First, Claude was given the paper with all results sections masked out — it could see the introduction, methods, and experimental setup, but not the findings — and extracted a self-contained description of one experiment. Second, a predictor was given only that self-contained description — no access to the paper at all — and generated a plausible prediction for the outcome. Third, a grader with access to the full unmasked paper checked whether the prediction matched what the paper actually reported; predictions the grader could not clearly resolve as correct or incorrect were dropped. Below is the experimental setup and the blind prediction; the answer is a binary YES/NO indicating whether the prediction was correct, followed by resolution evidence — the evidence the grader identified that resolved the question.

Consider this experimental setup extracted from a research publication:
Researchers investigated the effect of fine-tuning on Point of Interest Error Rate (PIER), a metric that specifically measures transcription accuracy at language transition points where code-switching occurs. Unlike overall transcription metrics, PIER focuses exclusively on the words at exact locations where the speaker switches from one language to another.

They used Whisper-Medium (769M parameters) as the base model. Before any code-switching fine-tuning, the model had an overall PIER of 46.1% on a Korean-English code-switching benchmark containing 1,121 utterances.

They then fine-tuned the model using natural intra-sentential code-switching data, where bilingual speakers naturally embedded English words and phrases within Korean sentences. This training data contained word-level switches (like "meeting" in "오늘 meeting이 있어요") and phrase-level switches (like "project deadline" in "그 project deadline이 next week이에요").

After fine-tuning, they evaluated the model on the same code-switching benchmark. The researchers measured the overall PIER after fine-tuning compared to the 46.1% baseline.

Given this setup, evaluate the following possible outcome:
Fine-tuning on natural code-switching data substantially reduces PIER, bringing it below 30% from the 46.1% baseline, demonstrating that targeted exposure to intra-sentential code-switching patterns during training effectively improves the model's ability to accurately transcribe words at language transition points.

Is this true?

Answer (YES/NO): YES